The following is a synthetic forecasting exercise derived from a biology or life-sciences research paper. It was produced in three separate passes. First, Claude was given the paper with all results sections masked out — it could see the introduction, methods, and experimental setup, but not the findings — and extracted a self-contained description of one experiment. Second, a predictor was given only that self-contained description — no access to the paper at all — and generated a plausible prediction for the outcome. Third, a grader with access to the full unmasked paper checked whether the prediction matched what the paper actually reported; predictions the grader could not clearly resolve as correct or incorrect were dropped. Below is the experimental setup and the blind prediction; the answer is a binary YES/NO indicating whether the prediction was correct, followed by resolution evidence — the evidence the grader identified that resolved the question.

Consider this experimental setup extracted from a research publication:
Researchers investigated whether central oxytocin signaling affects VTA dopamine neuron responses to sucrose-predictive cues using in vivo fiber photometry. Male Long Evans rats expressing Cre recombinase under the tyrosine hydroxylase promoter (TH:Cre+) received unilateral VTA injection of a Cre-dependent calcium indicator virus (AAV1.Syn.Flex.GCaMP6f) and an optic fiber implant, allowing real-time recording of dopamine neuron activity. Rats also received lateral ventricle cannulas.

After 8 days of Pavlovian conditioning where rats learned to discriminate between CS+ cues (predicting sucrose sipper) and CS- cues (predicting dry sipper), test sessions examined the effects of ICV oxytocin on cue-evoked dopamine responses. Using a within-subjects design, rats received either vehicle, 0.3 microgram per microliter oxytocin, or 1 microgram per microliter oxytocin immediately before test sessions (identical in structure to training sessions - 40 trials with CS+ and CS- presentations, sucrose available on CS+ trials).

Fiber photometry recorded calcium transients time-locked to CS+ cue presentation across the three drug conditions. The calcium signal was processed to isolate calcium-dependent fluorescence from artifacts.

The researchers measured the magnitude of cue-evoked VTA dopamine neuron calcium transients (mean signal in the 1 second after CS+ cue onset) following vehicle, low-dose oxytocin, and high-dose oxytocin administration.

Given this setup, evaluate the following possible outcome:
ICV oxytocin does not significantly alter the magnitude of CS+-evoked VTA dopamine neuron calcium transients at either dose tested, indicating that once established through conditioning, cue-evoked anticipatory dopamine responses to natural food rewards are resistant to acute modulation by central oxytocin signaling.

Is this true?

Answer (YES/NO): NO